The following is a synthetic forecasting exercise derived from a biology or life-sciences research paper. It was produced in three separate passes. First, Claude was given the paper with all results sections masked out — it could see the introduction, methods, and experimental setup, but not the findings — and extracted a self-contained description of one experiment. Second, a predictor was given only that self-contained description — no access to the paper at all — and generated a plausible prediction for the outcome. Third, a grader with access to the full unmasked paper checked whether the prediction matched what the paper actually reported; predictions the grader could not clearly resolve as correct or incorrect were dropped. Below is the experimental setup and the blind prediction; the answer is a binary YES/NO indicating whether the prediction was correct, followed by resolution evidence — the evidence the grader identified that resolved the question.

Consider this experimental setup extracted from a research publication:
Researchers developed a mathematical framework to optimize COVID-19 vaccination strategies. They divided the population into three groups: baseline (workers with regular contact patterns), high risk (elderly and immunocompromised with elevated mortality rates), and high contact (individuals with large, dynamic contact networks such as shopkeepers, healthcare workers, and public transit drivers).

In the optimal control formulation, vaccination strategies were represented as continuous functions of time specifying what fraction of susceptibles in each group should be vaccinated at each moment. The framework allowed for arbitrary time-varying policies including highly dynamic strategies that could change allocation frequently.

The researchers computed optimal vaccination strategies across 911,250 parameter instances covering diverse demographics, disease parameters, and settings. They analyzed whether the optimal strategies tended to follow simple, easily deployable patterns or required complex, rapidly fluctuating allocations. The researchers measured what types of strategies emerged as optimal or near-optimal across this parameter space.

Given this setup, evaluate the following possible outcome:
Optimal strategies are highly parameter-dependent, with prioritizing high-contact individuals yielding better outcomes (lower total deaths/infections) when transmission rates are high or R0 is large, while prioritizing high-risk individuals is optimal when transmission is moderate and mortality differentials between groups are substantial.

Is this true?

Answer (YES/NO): NO